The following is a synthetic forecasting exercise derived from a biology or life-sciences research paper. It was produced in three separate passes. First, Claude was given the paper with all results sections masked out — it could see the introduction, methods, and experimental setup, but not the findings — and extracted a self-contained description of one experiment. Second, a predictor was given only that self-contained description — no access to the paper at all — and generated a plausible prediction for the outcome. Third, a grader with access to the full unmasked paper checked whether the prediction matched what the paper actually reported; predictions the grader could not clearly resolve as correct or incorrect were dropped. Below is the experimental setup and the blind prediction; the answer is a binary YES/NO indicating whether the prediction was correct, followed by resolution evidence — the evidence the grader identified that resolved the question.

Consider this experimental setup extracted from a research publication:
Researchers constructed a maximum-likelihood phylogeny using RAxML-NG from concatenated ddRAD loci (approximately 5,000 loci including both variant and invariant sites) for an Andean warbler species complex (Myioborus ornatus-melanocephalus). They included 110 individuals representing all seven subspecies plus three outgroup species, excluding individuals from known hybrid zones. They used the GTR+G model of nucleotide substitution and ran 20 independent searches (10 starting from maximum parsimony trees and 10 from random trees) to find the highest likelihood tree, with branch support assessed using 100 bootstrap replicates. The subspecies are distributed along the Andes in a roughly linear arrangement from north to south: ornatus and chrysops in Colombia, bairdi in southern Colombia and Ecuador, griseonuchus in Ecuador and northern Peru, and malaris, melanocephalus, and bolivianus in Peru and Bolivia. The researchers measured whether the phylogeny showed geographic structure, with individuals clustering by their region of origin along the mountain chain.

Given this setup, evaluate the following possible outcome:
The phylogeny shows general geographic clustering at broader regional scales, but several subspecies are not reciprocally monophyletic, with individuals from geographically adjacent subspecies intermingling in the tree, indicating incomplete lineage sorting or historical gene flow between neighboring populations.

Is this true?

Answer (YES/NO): YES